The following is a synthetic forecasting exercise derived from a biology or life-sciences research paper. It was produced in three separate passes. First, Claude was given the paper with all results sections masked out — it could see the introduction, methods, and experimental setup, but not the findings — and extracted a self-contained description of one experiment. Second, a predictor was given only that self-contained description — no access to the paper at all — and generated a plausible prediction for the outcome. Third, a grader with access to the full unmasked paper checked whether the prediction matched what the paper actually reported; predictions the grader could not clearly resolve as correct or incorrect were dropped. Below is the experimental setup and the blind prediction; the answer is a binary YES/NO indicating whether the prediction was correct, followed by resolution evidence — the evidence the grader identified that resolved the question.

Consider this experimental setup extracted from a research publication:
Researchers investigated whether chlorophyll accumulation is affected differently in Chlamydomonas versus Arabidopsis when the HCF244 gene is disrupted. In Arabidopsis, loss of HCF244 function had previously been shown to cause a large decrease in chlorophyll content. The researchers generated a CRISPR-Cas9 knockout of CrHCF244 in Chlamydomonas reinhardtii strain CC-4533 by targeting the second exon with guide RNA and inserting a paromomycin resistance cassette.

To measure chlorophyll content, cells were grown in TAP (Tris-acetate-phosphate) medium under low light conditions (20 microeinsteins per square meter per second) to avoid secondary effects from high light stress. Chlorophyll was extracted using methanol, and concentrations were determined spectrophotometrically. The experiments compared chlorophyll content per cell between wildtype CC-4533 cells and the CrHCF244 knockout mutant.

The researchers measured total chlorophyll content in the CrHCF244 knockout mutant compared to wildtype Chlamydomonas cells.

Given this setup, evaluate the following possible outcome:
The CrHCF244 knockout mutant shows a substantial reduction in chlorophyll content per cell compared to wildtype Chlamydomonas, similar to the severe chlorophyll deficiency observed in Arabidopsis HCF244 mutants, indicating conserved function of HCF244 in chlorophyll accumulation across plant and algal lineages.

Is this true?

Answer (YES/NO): NO